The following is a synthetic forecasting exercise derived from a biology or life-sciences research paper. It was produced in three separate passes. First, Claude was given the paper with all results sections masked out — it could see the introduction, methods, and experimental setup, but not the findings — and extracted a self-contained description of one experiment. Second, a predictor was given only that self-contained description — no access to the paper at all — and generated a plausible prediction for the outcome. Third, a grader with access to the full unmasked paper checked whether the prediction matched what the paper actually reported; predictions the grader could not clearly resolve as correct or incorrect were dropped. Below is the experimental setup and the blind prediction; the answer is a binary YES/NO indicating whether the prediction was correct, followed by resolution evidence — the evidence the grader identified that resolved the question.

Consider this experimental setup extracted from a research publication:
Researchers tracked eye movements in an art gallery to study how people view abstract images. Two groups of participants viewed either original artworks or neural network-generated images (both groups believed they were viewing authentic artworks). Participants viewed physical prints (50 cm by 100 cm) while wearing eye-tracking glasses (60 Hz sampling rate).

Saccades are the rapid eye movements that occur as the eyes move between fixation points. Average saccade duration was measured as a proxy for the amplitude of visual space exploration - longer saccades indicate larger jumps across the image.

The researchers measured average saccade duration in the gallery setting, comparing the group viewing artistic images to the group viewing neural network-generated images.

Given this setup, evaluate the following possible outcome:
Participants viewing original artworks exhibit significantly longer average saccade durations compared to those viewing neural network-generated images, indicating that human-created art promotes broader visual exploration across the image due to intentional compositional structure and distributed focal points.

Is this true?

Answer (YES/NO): YES